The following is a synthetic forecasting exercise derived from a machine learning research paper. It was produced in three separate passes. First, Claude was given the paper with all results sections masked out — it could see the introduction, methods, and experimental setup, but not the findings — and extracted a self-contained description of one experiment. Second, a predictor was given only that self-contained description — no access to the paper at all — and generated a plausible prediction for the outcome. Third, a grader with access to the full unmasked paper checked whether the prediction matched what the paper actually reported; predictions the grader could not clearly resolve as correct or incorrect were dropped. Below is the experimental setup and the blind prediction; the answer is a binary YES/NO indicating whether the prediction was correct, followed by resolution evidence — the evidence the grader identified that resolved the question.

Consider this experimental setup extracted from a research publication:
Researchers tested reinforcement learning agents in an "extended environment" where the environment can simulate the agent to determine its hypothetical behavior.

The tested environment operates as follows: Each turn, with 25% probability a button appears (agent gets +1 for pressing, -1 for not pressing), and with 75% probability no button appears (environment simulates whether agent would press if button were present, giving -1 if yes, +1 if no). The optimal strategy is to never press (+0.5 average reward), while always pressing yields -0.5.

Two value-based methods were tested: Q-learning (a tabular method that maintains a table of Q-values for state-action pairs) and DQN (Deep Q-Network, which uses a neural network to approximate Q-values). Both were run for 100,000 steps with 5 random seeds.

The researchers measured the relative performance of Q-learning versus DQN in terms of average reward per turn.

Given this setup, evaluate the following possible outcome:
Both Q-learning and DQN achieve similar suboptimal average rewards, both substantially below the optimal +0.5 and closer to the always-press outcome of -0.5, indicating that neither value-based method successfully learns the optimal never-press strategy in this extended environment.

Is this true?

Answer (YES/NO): YES